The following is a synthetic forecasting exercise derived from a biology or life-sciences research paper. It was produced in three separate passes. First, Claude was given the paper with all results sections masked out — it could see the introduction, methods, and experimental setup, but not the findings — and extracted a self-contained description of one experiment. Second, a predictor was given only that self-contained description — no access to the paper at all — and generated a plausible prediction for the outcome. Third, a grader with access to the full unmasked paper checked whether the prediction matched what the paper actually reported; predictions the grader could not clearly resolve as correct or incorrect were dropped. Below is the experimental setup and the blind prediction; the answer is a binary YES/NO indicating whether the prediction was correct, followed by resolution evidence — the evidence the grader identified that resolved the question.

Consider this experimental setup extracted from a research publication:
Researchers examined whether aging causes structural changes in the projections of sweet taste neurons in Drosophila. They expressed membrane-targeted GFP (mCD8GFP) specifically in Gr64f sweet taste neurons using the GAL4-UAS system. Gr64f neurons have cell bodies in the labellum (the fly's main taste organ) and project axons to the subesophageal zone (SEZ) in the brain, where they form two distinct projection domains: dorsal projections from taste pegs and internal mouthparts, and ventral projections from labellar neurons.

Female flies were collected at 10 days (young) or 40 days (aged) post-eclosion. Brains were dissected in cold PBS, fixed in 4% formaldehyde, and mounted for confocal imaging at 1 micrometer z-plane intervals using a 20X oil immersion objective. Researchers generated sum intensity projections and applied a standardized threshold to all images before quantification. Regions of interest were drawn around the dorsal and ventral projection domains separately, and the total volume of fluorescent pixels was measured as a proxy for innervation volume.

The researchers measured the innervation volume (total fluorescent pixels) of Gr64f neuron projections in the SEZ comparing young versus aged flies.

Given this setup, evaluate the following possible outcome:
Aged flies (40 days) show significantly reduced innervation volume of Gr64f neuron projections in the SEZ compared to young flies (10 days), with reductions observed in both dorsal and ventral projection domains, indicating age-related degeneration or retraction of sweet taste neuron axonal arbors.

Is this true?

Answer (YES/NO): NO